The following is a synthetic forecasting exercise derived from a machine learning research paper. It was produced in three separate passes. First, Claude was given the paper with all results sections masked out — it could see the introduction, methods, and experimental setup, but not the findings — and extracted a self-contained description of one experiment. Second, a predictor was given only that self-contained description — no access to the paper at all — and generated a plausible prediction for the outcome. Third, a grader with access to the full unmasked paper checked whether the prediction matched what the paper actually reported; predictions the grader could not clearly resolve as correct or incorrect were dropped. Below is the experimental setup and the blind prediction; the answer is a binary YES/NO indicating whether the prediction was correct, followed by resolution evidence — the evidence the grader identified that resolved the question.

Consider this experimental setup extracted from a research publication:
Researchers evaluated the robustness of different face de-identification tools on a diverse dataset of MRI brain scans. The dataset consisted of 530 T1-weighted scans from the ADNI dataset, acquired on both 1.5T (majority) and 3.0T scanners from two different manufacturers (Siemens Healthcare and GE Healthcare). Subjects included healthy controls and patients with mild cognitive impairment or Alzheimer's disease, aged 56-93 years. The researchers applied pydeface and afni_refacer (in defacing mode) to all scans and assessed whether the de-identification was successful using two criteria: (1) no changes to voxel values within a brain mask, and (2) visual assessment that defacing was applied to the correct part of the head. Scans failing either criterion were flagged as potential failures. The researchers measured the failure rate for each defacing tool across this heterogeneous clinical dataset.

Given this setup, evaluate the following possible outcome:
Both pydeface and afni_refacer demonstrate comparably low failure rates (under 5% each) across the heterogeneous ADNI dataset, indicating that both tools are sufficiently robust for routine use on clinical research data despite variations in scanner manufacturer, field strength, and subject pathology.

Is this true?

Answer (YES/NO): NO